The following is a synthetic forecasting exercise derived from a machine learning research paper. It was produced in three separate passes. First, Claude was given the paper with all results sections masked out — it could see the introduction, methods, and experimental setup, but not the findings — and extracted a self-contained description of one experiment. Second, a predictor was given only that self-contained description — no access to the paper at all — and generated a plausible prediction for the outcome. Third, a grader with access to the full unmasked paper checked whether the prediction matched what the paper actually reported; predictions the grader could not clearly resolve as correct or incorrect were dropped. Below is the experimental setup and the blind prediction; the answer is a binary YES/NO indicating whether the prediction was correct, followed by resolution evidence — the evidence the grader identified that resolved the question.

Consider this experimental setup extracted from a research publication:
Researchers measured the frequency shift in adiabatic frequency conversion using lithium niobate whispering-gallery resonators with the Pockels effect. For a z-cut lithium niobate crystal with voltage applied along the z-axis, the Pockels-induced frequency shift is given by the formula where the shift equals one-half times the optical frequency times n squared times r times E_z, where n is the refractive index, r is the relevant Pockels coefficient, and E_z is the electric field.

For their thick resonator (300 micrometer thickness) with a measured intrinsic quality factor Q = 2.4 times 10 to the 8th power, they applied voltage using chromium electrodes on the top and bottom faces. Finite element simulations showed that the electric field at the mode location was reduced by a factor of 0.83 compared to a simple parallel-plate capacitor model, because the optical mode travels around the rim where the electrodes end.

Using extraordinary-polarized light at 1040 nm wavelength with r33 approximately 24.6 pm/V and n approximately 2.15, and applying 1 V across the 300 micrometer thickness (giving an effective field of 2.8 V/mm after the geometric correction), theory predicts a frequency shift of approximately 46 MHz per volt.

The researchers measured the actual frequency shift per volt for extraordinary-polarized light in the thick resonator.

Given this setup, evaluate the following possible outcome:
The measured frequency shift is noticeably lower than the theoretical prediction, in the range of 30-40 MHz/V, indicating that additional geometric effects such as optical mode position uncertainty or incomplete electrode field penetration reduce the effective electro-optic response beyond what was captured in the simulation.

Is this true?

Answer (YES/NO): NO